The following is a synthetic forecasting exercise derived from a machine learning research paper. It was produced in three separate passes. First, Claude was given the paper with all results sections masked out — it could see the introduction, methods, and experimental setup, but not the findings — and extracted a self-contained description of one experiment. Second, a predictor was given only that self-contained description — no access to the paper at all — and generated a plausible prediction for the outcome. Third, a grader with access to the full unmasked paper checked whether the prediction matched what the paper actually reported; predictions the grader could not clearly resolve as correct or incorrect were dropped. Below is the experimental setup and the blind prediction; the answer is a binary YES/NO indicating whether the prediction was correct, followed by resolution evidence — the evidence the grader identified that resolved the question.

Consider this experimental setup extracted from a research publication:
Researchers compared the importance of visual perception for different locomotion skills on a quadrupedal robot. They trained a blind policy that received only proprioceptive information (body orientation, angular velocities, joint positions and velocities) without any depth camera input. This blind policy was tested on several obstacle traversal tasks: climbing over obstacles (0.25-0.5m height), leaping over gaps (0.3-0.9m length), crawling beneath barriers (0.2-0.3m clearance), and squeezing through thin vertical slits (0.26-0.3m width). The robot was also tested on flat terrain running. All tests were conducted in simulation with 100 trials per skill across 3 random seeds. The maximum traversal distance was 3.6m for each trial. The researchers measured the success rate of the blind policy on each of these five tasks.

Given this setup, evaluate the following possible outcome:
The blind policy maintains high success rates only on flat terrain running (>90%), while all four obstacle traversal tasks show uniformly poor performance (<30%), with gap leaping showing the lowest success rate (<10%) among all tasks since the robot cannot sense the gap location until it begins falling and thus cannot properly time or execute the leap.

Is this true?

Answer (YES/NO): YES